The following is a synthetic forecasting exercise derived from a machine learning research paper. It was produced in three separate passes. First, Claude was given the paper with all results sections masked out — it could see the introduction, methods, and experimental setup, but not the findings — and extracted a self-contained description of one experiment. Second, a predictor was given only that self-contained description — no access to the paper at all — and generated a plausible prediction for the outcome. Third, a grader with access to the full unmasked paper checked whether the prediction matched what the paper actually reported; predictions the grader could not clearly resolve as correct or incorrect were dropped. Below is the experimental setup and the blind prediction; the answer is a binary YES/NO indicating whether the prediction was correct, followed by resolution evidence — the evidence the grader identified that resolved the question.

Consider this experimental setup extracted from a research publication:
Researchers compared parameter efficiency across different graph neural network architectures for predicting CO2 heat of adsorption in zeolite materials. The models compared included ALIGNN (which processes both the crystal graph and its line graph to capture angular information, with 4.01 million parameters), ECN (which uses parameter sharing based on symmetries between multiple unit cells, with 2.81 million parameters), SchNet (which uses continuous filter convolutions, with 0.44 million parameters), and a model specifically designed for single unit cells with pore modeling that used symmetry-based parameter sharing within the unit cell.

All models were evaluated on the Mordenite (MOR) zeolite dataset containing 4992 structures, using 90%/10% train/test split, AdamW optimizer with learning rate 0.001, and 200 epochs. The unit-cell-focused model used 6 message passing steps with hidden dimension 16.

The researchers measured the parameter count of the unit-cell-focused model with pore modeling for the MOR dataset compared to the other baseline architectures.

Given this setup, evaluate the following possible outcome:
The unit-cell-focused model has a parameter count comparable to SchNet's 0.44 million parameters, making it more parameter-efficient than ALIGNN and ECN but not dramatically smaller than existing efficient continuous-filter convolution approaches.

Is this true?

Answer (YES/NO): NO